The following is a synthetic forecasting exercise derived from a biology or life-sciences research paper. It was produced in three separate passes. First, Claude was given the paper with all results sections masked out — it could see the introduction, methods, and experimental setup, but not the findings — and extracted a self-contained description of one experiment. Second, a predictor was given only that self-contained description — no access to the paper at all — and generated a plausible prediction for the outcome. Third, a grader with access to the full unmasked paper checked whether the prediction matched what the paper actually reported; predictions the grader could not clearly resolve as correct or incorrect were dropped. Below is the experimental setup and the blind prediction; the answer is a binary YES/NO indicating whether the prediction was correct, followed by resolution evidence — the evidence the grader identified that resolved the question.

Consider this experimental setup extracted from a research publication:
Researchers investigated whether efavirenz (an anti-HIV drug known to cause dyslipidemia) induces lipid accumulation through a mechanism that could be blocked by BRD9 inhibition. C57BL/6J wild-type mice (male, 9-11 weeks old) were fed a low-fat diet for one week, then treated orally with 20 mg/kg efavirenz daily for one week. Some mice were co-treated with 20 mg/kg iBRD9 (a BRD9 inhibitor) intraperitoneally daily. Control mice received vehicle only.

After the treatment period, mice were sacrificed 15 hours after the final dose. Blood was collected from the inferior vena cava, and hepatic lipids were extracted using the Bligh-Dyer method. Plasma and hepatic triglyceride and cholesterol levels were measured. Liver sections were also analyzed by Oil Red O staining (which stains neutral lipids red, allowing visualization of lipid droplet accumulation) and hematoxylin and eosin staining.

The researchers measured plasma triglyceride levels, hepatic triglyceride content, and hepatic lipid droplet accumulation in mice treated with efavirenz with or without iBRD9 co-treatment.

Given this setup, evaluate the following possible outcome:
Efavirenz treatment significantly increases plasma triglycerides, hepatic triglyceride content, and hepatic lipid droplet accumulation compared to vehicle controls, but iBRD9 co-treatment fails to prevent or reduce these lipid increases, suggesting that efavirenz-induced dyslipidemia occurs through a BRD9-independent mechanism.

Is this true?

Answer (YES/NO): NO